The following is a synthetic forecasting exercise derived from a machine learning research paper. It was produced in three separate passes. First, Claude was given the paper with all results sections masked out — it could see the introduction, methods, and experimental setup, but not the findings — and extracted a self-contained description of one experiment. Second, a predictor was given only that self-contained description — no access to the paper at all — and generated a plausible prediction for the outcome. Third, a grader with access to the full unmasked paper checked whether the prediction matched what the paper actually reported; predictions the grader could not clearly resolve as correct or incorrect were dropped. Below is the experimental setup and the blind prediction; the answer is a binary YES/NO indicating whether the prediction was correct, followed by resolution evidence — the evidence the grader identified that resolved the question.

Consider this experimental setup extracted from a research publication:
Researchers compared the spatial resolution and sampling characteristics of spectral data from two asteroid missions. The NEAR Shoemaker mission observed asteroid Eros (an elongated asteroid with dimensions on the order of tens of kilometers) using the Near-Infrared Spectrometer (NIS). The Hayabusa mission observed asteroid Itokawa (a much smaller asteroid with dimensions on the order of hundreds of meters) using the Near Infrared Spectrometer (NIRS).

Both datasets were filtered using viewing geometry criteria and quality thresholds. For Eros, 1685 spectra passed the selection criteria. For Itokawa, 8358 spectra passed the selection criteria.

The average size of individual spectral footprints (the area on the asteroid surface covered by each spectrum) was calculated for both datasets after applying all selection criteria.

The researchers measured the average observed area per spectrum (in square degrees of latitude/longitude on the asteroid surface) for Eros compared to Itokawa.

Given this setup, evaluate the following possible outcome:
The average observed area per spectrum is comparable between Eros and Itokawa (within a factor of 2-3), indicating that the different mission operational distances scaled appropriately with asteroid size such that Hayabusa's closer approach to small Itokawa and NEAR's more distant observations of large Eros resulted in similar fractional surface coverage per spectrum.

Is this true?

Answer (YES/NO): NO